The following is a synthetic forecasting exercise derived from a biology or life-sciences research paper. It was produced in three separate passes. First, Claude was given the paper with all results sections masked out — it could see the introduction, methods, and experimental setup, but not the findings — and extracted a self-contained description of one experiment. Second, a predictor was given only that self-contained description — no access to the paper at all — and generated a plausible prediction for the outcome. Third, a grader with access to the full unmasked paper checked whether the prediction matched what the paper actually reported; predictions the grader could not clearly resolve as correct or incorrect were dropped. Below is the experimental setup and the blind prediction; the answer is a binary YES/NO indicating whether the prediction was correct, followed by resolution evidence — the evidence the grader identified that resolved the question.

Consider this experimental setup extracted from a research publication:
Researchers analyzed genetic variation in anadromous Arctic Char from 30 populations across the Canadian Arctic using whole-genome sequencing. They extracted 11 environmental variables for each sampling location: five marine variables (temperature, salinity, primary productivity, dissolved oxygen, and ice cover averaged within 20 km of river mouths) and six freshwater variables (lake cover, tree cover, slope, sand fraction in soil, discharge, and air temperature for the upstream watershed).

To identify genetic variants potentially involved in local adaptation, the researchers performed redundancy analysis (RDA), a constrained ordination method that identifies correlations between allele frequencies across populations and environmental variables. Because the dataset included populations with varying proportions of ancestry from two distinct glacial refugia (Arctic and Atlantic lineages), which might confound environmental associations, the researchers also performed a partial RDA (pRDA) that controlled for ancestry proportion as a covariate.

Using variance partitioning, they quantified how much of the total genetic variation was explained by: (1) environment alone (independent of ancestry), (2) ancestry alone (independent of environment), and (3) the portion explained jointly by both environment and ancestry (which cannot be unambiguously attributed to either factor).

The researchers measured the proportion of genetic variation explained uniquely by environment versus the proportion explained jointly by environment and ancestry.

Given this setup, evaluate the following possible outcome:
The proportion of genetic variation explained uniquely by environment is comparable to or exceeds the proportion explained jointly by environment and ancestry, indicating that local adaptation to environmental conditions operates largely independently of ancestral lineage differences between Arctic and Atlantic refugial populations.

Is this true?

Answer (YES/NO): NO